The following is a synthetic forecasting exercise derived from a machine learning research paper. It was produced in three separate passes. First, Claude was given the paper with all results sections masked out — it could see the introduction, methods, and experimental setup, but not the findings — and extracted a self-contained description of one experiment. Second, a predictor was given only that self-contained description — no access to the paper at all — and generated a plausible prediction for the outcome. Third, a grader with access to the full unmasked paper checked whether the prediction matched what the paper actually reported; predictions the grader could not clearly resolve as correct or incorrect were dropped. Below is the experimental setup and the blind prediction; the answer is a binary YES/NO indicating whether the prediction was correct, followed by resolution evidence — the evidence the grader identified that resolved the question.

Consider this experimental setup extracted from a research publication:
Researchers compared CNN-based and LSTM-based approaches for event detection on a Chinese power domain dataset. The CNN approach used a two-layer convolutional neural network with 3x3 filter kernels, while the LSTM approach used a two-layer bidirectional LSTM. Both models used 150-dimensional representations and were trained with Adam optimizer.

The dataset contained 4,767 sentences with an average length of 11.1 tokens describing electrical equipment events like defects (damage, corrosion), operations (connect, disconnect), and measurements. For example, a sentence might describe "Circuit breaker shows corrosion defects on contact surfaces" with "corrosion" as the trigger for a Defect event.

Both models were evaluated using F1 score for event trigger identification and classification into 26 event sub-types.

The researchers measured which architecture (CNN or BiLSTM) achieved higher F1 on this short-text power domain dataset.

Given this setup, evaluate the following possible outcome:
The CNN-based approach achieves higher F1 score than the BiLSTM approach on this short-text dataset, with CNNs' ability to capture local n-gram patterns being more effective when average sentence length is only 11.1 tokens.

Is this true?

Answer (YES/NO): NO